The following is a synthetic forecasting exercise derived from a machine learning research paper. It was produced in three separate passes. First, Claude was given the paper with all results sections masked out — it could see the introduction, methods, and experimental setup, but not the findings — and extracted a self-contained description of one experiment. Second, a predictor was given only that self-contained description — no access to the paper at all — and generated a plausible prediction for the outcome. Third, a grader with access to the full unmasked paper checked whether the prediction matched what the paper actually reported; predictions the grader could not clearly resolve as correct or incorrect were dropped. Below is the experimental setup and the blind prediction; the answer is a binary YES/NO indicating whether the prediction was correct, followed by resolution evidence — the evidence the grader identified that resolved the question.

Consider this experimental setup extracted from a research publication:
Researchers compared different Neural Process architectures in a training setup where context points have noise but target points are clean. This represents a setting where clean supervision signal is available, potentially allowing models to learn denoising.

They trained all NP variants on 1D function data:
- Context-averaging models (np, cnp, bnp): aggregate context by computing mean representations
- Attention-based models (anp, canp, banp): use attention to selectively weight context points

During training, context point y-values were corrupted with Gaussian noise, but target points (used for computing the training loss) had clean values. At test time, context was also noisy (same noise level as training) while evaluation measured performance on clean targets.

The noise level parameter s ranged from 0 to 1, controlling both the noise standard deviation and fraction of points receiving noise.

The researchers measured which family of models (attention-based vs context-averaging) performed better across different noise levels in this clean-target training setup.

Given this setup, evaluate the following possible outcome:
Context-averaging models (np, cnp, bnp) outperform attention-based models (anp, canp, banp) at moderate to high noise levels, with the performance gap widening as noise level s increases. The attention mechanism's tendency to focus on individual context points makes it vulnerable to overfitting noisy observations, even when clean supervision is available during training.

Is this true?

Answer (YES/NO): NO